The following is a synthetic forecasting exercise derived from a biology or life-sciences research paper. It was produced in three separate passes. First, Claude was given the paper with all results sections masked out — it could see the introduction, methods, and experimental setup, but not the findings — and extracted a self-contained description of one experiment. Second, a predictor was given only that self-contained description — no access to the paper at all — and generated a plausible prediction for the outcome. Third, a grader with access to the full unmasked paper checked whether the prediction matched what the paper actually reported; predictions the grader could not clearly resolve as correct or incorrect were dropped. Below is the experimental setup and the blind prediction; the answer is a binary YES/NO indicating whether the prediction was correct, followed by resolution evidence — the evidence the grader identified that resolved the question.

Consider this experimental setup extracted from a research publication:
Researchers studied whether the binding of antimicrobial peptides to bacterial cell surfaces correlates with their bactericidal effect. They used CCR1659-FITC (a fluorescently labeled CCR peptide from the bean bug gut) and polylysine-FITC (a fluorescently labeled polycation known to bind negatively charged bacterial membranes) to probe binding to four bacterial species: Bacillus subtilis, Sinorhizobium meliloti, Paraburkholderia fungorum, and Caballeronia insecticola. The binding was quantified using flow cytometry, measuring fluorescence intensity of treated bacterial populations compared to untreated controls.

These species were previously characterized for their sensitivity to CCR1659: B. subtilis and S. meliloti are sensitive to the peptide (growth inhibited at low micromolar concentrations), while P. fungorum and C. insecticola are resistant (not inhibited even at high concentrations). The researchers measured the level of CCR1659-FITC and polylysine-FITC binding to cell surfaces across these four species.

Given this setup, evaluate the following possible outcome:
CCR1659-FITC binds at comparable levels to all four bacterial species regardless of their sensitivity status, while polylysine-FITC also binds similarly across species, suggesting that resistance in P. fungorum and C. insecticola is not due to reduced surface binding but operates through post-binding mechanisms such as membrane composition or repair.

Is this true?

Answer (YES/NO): NO